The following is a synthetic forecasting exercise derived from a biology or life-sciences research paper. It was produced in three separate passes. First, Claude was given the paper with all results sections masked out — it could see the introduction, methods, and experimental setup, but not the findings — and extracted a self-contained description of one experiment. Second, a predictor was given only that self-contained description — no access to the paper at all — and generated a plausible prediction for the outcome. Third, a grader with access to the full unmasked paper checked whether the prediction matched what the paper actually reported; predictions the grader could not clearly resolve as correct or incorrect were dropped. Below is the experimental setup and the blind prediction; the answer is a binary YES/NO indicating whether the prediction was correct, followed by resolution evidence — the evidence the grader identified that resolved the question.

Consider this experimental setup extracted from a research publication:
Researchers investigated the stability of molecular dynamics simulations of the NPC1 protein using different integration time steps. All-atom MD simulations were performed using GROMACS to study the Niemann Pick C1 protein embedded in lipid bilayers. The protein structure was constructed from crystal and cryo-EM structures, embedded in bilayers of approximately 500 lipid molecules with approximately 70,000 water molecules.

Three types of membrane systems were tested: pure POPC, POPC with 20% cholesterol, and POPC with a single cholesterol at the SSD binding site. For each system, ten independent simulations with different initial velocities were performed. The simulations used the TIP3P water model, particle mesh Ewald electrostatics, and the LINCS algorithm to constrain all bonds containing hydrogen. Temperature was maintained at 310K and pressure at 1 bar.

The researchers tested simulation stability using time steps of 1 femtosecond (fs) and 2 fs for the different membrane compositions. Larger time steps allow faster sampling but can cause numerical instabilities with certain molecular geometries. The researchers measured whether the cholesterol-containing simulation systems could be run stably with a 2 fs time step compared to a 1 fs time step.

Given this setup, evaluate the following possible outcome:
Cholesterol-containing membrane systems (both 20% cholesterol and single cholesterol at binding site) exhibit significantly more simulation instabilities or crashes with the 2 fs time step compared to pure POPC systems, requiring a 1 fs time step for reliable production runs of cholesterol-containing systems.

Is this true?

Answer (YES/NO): YES